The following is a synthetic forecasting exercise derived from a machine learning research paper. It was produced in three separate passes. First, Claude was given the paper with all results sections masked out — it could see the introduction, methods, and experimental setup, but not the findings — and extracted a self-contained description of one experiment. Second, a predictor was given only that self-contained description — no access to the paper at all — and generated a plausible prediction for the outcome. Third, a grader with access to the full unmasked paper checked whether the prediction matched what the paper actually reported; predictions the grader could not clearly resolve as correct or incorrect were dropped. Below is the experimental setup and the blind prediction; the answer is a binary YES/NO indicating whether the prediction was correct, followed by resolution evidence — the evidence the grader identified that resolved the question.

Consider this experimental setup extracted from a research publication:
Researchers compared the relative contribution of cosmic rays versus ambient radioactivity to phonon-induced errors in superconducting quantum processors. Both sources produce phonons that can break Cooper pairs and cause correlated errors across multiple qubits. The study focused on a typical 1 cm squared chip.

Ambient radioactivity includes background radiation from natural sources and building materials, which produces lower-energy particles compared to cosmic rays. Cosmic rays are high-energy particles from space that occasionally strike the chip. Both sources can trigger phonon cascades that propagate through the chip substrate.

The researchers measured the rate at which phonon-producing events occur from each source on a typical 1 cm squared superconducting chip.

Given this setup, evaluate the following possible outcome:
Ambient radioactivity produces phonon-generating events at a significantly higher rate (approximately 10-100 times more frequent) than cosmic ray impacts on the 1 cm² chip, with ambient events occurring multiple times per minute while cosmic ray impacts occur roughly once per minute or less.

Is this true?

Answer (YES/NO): NO